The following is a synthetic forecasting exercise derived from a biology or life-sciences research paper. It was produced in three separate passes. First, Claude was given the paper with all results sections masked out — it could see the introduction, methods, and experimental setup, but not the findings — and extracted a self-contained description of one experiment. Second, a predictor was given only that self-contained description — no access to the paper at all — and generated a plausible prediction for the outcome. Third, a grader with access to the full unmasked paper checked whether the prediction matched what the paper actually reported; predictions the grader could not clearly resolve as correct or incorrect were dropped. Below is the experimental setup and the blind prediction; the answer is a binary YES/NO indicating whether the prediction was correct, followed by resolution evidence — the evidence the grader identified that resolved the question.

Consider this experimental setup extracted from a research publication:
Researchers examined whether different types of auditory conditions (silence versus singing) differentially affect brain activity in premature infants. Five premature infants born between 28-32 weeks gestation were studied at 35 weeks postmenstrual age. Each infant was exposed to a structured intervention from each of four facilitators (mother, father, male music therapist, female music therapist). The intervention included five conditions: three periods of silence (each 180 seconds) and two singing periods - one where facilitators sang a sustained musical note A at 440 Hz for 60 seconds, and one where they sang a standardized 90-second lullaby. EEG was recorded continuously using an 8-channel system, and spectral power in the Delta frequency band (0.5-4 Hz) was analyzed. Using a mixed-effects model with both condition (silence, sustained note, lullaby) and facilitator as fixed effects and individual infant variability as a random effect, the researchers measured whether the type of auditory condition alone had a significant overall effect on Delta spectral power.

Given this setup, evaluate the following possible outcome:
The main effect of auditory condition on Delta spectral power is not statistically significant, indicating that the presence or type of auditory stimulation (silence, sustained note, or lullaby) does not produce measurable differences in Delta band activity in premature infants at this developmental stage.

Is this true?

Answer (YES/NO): YES